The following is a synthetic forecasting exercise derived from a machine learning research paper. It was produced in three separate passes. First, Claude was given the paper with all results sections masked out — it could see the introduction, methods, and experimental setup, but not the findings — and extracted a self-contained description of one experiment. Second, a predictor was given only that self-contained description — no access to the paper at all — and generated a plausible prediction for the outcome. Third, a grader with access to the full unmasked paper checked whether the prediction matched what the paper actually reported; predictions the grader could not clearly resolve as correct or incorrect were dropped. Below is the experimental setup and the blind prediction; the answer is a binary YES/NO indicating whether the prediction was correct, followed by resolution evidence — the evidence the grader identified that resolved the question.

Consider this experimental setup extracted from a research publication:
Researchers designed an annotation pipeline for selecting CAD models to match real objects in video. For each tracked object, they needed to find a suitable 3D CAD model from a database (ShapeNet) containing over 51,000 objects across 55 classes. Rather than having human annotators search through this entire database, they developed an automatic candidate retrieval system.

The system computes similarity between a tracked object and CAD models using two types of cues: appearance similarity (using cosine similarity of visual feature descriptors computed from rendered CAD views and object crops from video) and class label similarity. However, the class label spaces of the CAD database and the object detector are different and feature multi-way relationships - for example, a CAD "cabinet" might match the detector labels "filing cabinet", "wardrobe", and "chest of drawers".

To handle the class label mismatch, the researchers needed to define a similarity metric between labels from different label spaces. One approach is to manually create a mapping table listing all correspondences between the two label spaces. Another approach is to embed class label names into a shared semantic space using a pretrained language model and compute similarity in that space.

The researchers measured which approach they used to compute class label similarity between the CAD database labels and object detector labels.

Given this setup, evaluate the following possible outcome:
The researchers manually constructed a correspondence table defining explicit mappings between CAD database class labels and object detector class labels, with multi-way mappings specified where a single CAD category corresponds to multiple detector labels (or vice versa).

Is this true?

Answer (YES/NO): NO